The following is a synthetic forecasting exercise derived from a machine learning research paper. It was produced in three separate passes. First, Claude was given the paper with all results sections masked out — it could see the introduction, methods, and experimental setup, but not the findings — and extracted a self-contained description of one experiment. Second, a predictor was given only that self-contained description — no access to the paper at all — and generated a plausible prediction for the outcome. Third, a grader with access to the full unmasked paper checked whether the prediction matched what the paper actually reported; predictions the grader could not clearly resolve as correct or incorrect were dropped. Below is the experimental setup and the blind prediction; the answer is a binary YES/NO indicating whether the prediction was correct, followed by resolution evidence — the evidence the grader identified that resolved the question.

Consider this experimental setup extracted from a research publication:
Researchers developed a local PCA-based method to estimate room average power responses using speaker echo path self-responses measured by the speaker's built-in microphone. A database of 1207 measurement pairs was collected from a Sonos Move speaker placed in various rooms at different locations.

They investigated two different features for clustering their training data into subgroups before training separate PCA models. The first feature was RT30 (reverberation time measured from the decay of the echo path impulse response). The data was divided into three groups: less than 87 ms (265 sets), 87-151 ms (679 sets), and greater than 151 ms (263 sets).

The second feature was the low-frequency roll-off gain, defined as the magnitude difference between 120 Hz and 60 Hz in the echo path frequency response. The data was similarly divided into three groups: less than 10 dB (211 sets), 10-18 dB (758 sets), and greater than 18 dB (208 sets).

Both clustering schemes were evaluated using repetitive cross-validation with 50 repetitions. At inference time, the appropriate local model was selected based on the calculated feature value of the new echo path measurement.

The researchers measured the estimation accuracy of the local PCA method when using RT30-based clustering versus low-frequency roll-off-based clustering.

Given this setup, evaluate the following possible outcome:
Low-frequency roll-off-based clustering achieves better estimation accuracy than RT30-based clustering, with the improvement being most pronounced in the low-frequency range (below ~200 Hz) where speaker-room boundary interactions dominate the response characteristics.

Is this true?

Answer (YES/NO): NO